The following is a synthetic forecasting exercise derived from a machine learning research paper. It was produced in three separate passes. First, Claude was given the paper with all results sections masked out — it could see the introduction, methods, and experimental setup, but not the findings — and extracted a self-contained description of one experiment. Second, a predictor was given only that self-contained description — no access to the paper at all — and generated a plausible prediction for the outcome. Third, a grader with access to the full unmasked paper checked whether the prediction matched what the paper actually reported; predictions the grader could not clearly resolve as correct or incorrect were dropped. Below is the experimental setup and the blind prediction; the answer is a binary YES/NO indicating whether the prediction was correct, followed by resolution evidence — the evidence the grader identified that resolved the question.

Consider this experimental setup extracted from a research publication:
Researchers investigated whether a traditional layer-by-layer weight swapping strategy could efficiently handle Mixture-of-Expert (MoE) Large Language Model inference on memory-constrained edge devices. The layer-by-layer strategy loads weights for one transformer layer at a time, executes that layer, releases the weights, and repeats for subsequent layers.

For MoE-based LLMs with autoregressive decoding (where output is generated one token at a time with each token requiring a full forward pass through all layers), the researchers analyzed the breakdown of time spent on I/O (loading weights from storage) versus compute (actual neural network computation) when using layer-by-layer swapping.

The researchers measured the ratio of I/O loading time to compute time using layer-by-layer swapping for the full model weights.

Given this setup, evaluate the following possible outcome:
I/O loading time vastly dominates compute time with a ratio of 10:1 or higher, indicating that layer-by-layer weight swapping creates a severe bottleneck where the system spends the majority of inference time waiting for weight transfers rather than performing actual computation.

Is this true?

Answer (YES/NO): YES